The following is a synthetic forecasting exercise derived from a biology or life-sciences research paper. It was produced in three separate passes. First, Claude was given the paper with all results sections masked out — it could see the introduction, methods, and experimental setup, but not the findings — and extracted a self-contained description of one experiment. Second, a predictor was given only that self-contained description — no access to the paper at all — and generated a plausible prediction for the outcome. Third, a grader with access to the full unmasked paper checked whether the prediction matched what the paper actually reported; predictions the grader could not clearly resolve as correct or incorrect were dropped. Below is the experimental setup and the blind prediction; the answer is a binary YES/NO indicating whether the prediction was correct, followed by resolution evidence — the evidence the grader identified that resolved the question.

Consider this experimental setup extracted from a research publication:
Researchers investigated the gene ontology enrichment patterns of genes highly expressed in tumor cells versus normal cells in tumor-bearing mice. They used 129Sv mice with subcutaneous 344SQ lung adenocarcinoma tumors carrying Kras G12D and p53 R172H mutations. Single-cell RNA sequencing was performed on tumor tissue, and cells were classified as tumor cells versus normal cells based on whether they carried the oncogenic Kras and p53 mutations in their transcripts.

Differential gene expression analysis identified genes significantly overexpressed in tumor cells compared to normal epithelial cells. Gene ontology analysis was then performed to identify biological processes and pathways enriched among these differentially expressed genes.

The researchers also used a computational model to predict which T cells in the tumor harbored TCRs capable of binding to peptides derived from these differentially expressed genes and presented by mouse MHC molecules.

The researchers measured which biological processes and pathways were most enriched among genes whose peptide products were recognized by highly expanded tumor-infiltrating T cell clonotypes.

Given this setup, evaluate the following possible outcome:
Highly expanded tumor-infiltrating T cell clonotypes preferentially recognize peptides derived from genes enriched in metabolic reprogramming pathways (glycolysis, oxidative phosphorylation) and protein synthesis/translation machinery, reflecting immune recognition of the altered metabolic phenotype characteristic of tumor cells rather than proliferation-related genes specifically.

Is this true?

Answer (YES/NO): NO